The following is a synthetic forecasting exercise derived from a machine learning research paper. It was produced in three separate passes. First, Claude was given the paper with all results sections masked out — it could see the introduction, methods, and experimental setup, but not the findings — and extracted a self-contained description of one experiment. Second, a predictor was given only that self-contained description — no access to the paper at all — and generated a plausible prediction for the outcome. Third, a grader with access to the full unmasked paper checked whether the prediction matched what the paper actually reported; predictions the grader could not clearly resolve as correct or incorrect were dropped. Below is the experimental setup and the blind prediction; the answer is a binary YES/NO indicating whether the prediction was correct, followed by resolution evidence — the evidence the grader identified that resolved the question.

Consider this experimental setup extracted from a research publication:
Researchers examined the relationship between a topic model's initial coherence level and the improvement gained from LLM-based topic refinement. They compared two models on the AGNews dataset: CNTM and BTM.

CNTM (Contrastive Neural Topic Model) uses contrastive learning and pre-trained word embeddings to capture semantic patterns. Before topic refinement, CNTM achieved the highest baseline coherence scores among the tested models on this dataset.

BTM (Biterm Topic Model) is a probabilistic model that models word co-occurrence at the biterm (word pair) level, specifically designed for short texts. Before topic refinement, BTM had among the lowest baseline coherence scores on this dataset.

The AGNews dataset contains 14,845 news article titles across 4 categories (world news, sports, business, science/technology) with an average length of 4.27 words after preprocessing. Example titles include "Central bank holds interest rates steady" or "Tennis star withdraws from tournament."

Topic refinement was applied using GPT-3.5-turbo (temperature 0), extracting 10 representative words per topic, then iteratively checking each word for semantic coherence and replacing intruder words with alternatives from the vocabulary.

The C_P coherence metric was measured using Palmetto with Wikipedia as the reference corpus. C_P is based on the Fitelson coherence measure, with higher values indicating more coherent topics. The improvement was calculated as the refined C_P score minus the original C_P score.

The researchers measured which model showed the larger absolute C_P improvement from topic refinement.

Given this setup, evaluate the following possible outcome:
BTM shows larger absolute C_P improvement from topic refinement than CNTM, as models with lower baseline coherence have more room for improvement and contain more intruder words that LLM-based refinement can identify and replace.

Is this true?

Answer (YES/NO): YES